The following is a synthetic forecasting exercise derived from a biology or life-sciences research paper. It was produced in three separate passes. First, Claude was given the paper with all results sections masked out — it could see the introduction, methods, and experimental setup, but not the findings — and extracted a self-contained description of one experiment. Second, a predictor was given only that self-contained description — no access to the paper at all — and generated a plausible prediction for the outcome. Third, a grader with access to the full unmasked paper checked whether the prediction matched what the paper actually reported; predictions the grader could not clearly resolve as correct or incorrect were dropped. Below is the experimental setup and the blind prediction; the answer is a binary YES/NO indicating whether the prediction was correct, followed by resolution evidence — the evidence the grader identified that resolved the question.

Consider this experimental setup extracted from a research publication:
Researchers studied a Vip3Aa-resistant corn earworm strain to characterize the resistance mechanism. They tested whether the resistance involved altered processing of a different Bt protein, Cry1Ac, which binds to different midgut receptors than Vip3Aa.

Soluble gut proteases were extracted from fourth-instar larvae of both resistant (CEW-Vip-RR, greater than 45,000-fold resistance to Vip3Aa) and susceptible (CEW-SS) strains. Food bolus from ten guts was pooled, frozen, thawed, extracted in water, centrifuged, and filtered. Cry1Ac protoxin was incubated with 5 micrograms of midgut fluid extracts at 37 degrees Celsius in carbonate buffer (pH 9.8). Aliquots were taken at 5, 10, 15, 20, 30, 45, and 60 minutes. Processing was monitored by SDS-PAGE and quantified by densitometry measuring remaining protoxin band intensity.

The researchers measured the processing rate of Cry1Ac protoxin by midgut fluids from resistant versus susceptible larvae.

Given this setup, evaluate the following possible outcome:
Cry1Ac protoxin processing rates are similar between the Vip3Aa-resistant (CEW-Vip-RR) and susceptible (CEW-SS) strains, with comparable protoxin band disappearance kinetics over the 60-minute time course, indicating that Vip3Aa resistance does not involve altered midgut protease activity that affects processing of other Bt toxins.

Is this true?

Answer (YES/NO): YES